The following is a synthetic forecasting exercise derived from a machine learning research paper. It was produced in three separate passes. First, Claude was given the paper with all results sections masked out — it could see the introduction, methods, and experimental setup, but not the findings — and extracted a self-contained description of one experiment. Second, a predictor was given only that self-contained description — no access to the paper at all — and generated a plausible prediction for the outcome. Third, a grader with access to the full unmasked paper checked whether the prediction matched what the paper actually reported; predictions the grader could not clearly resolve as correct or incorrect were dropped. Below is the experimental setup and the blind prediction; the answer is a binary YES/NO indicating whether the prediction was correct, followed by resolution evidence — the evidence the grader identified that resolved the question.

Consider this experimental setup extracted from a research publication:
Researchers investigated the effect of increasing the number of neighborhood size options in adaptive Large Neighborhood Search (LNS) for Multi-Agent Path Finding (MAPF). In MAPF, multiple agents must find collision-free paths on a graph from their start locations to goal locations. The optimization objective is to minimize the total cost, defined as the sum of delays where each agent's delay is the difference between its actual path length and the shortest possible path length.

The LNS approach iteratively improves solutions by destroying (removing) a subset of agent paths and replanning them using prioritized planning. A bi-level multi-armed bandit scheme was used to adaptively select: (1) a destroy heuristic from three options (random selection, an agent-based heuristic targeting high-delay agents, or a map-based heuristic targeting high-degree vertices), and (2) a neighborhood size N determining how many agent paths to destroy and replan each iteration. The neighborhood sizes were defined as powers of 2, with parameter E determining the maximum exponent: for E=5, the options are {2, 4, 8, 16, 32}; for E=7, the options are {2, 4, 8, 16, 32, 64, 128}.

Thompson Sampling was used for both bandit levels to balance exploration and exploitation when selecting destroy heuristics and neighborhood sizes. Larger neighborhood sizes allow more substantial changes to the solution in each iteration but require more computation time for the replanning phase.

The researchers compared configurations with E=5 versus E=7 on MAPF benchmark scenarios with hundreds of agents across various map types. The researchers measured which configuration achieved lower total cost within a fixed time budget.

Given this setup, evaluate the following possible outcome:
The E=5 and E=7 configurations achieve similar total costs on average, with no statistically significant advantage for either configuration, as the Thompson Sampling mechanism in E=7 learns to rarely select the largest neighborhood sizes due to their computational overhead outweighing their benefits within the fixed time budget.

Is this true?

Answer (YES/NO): NO